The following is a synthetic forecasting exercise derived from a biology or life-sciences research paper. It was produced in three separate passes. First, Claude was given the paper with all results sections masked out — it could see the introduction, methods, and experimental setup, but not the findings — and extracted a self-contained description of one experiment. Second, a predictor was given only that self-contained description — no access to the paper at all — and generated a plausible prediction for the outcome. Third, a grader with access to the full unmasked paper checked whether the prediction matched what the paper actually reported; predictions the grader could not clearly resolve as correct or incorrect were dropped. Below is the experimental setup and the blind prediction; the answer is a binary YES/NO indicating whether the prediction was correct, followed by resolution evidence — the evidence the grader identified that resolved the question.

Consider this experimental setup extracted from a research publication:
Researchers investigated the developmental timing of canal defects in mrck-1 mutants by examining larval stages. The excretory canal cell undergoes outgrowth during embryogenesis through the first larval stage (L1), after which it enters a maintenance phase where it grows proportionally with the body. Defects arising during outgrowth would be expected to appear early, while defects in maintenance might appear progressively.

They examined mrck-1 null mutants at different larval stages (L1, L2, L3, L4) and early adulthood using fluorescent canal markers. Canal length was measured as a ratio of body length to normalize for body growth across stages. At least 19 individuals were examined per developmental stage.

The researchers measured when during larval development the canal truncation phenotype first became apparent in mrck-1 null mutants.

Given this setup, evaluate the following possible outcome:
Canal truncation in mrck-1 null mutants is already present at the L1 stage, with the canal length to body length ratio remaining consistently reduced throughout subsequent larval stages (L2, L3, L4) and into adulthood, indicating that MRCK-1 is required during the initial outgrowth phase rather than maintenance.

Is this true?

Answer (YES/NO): YES